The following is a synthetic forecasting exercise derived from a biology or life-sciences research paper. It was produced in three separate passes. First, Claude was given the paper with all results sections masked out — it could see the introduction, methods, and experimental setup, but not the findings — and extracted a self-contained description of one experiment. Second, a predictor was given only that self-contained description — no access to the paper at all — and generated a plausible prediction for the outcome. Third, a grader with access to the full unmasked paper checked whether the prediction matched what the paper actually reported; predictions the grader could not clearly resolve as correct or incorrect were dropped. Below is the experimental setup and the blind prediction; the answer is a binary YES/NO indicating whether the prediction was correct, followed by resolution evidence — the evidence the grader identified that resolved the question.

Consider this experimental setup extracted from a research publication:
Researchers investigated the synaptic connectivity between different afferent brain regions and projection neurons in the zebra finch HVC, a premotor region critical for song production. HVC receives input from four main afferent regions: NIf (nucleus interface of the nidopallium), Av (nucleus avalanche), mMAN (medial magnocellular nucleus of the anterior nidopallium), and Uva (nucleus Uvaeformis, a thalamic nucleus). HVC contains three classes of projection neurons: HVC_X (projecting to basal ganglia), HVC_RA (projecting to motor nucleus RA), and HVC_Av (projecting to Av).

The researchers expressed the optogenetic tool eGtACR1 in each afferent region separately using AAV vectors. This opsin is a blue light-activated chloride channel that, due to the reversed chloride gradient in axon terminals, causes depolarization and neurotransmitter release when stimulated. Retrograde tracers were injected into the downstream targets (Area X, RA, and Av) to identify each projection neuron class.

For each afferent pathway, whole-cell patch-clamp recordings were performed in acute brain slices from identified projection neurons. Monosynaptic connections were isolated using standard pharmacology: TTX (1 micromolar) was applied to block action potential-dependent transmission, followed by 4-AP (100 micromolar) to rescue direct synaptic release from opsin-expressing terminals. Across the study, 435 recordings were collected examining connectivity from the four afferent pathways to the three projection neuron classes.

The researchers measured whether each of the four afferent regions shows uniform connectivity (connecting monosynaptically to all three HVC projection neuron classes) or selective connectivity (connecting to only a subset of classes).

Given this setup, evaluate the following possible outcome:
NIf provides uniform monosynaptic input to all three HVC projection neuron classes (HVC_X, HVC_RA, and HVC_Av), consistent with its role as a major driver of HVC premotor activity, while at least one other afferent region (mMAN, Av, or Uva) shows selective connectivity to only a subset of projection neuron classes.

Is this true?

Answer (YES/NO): YES